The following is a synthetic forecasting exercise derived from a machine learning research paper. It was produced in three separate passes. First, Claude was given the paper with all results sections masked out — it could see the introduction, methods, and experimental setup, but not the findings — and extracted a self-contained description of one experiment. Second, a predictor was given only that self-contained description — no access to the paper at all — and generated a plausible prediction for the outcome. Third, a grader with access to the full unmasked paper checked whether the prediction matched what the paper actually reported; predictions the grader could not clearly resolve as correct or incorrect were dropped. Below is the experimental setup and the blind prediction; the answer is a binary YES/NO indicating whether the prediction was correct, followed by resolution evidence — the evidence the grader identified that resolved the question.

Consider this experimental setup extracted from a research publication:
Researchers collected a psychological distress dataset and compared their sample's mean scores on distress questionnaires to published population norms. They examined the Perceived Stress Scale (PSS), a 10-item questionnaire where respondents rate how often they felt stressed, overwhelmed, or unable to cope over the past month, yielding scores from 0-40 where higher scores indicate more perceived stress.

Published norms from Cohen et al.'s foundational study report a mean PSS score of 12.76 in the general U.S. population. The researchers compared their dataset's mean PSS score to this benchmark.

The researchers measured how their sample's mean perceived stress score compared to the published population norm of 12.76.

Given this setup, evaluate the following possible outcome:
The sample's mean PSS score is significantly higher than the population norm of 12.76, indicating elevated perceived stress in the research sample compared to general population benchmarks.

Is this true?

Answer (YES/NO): YES